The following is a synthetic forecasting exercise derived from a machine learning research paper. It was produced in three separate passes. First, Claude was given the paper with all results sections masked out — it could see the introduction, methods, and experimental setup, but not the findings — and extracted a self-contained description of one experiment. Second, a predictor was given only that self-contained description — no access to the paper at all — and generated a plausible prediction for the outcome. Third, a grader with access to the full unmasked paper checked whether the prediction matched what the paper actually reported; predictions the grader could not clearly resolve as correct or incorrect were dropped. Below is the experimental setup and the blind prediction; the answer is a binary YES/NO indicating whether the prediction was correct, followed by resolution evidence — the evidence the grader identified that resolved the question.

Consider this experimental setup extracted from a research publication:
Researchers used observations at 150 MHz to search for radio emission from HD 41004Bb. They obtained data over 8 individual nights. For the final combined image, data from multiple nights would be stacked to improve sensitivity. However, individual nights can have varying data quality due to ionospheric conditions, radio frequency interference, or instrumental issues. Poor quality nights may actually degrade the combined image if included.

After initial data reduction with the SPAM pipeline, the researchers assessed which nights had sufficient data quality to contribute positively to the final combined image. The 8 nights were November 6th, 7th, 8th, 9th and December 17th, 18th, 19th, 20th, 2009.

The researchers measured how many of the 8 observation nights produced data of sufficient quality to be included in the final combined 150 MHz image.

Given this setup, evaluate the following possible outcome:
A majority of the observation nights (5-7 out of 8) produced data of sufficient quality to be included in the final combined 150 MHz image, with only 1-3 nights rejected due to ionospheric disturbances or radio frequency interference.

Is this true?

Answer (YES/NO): YES